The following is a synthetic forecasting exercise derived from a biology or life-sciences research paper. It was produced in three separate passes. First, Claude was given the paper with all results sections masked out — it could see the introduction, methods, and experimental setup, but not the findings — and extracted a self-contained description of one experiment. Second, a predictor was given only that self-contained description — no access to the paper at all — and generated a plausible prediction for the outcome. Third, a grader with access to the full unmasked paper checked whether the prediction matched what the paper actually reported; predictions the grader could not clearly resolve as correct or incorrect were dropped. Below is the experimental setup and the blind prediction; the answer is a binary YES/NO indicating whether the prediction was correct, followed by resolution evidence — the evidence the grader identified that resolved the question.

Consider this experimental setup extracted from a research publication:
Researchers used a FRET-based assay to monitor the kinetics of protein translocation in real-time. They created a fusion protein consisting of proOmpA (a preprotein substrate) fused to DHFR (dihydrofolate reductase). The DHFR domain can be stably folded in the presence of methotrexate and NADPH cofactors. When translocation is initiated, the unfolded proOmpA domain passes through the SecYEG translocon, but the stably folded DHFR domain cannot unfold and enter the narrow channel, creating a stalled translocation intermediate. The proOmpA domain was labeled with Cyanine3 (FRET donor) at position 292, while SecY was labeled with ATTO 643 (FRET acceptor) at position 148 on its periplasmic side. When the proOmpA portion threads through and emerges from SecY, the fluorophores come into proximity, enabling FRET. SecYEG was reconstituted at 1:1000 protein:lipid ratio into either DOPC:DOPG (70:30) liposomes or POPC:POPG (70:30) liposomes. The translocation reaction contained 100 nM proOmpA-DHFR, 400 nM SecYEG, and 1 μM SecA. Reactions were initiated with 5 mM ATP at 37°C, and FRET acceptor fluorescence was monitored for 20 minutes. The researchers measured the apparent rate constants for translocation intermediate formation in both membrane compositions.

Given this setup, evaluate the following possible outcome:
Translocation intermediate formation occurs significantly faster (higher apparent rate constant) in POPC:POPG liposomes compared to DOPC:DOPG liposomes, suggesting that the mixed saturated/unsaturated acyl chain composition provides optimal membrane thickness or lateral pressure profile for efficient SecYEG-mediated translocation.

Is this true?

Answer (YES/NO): NO